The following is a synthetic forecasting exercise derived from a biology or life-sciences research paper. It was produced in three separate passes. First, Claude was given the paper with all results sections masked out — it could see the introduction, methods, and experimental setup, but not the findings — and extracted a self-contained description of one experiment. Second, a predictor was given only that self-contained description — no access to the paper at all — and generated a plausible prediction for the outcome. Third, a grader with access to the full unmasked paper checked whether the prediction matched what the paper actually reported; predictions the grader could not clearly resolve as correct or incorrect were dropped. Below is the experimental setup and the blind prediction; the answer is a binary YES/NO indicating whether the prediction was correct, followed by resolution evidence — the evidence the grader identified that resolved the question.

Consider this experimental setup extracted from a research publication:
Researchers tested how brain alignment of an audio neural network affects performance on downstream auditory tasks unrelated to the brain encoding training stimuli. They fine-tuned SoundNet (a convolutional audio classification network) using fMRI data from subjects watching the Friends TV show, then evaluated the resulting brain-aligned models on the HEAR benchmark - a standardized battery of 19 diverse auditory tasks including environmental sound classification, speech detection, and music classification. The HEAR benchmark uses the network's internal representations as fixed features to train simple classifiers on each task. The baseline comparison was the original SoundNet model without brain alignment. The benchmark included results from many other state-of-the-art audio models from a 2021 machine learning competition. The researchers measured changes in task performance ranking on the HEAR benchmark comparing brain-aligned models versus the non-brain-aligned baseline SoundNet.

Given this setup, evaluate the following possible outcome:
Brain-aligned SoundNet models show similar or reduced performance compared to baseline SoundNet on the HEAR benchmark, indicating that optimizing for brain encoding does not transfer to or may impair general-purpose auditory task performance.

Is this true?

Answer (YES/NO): NO